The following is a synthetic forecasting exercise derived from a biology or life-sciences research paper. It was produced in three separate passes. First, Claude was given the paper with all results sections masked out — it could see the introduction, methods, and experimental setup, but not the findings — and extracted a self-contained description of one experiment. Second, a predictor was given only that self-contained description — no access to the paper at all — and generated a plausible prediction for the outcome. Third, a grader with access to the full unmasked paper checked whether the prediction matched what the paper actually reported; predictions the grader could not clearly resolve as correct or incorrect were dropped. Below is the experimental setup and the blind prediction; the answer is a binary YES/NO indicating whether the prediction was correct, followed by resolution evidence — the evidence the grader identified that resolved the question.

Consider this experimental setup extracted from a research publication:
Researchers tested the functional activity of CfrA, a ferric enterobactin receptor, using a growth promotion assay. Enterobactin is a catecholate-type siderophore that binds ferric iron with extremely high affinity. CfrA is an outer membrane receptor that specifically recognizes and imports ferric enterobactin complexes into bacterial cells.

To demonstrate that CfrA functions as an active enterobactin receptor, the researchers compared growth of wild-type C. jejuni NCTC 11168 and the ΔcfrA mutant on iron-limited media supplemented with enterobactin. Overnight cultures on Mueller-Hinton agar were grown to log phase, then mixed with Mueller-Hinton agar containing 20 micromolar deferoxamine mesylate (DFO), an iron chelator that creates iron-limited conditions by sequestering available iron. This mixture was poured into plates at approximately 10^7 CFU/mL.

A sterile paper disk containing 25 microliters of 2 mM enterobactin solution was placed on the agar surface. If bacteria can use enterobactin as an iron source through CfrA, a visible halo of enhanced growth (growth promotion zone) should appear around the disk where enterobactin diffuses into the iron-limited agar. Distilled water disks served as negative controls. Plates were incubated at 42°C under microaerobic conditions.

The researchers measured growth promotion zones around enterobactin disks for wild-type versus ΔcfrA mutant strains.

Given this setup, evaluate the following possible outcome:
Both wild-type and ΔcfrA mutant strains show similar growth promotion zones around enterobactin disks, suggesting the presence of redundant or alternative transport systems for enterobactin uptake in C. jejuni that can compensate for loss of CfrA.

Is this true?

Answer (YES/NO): NO